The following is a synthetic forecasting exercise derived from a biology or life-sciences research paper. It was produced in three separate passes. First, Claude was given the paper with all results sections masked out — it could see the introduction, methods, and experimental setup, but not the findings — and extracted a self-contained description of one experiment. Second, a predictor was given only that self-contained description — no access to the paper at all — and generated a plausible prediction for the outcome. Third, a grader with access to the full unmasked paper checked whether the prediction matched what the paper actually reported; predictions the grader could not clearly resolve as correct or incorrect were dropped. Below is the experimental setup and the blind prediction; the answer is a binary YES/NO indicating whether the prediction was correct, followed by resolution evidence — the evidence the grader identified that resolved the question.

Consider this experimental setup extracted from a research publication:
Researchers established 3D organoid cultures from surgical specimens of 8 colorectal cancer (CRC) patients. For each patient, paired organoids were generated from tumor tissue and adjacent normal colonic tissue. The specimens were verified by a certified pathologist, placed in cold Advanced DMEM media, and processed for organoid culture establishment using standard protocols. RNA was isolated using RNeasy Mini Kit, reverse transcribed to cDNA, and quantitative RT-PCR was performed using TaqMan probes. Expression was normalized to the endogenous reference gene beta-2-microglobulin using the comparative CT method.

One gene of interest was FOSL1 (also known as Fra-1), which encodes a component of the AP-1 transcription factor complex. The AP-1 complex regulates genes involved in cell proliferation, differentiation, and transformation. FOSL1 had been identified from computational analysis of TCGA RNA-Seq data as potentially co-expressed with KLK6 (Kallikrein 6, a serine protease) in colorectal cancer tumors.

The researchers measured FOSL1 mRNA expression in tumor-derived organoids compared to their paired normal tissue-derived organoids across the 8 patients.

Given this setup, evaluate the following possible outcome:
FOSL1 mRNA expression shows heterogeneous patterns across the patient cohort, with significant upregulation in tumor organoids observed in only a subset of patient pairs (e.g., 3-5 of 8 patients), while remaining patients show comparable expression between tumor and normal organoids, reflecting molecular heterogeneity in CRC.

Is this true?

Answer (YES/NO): NO